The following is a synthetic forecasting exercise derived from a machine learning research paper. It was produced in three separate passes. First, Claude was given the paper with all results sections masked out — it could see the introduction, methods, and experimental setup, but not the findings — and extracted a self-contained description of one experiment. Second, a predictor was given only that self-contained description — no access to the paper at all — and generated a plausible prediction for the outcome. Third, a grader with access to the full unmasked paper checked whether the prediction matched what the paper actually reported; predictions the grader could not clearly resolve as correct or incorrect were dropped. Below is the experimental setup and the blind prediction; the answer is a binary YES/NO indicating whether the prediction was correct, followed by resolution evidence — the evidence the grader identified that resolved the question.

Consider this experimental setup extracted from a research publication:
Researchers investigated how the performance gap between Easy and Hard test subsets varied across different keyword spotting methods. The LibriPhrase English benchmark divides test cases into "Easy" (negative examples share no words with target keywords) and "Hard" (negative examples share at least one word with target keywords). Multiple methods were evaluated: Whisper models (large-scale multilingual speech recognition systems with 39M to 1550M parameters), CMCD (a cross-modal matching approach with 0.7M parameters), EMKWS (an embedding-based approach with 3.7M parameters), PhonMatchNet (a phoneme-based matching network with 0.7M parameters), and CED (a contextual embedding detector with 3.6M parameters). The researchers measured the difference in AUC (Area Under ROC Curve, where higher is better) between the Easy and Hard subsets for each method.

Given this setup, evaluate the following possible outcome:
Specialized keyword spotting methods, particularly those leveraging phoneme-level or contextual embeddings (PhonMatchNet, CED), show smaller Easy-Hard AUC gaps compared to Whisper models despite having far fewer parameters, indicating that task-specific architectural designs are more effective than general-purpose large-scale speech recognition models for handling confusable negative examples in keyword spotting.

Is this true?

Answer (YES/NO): YES